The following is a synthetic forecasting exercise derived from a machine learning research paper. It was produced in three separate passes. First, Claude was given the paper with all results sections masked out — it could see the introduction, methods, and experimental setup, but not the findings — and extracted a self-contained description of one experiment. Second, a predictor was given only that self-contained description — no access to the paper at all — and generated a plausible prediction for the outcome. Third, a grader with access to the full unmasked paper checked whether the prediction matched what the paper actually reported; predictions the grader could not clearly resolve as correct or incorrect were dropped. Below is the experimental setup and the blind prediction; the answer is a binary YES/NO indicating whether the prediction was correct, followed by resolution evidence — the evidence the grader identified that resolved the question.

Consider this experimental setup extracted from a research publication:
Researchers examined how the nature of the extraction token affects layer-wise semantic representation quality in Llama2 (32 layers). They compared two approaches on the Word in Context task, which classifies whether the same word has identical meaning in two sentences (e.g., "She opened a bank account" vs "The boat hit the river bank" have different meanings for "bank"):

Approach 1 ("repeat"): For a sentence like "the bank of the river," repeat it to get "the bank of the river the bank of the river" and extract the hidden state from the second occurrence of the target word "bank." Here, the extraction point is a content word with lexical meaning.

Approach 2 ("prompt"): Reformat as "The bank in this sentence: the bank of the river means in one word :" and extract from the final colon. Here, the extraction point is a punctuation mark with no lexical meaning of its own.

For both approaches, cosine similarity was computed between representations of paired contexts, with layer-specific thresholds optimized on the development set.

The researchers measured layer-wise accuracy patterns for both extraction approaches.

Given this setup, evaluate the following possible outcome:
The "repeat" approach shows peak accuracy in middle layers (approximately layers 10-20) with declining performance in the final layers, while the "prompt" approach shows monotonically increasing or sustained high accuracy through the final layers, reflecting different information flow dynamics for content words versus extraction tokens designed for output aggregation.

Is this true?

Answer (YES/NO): NO